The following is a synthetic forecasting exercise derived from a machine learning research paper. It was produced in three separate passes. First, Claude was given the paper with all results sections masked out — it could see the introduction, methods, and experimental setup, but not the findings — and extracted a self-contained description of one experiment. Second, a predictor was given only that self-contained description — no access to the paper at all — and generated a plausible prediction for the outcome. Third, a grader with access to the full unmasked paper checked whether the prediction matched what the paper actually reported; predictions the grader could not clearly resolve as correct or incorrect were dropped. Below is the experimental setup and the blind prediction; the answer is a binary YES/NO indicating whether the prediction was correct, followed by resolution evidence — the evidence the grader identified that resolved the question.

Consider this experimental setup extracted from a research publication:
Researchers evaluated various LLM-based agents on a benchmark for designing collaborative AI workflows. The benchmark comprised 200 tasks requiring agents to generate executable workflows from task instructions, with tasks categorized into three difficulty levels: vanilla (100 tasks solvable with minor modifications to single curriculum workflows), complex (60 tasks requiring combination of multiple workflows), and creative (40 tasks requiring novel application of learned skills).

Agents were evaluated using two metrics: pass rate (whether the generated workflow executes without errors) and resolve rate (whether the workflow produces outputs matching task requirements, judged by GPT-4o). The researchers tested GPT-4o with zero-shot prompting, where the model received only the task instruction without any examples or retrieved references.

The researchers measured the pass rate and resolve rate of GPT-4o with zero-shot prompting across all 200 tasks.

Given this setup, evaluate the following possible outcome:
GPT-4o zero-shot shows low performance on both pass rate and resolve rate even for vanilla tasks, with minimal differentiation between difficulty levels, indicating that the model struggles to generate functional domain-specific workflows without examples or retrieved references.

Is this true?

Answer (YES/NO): YES